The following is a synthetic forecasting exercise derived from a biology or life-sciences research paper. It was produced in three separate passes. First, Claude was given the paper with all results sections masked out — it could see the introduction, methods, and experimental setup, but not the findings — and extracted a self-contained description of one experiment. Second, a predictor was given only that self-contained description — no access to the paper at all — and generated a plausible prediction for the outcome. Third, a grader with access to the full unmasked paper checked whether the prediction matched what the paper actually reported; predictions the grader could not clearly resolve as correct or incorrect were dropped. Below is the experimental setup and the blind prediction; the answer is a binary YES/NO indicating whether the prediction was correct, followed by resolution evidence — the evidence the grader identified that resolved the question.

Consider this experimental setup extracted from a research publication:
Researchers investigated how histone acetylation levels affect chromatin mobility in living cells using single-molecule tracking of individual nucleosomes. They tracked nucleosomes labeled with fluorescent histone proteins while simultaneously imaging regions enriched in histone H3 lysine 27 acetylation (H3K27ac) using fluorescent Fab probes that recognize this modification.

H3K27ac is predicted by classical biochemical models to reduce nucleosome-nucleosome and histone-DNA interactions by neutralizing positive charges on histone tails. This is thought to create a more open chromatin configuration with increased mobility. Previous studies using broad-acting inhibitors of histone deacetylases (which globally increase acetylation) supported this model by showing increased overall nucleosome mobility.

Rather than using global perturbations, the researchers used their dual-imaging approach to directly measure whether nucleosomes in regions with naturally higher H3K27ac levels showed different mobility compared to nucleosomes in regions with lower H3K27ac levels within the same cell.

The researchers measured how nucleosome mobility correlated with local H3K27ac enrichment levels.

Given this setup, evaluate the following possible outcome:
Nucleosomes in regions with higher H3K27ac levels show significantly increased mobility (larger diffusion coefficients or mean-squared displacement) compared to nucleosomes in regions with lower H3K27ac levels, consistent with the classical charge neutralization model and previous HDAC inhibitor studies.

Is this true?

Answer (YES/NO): YES